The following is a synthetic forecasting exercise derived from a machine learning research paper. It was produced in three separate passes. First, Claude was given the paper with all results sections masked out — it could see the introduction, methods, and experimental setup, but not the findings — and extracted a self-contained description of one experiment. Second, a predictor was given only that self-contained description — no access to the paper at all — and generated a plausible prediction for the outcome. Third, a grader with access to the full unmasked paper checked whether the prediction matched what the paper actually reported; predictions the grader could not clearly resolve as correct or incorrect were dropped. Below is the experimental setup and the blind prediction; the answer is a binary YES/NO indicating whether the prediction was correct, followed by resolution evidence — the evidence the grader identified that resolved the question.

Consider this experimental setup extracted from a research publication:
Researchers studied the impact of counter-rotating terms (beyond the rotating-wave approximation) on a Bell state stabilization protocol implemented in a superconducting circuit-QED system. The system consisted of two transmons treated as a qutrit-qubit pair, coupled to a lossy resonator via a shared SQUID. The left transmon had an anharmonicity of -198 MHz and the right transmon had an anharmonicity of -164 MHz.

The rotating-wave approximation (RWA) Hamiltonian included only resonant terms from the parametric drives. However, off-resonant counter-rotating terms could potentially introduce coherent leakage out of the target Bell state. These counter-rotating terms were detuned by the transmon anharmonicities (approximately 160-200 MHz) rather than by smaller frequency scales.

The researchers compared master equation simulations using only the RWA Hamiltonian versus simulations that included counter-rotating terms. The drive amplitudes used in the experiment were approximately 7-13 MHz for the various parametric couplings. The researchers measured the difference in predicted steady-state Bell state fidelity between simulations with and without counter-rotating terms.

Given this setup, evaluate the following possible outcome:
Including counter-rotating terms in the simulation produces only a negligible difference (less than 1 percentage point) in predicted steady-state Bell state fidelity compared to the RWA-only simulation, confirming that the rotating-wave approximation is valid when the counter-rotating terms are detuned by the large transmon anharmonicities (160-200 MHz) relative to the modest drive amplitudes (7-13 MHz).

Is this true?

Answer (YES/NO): NO